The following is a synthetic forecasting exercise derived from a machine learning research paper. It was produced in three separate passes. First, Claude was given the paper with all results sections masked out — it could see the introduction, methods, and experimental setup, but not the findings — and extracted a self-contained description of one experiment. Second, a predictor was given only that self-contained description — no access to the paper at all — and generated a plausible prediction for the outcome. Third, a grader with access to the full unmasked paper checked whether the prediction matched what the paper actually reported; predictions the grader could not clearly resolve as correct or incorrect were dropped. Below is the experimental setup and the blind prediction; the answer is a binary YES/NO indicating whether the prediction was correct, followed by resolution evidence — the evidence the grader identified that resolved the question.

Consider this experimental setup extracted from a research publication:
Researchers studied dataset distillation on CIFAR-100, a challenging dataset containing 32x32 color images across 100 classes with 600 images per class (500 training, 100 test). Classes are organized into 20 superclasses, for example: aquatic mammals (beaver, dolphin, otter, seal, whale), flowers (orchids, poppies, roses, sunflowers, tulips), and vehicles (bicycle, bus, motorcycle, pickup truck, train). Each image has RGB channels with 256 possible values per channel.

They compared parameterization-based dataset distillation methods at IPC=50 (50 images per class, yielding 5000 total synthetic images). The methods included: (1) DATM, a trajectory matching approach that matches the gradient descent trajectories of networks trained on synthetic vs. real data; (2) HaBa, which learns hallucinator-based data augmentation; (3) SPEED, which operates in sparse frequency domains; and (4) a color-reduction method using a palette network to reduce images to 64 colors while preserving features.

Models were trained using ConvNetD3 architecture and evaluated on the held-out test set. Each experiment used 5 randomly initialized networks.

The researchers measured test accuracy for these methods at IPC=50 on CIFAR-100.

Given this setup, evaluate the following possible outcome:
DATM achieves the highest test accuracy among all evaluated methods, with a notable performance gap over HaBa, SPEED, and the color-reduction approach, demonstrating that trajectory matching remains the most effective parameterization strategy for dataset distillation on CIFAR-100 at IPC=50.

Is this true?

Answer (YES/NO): NO